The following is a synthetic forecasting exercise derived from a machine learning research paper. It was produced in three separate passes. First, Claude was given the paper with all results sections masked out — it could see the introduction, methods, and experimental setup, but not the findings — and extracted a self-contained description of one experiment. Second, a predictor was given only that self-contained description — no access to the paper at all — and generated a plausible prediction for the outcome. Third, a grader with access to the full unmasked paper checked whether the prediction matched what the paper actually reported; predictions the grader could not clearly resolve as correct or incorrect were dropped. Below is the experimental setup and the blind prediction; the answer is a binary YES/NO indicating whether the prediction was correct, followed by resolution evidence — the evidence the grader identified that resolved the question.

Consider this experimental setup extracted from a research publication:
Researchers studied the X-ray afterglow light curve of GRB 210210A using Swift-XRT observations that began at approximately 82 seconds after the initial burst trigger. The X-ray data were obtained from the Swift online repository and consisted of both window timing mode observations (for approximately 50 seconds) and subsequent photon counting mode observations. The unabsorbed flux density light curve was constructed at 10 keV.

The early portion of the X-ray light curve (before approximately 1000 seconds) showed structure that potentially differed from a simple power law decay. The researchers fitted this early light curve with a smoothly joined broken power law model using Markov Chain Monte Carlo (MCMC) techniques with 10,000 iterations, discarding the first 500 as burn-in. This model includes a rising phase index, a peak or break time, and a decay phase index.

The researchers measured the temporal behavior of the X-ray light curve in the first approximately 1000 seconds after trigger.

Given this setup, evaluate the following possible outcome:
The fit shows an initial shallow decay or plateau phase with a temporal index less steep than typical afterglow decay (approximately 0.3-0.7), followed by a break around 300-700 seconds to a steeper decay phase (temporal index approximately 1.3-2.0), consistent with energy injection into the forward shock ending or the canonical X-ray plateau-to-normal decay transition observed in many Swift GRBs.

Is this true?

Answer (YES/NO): NO